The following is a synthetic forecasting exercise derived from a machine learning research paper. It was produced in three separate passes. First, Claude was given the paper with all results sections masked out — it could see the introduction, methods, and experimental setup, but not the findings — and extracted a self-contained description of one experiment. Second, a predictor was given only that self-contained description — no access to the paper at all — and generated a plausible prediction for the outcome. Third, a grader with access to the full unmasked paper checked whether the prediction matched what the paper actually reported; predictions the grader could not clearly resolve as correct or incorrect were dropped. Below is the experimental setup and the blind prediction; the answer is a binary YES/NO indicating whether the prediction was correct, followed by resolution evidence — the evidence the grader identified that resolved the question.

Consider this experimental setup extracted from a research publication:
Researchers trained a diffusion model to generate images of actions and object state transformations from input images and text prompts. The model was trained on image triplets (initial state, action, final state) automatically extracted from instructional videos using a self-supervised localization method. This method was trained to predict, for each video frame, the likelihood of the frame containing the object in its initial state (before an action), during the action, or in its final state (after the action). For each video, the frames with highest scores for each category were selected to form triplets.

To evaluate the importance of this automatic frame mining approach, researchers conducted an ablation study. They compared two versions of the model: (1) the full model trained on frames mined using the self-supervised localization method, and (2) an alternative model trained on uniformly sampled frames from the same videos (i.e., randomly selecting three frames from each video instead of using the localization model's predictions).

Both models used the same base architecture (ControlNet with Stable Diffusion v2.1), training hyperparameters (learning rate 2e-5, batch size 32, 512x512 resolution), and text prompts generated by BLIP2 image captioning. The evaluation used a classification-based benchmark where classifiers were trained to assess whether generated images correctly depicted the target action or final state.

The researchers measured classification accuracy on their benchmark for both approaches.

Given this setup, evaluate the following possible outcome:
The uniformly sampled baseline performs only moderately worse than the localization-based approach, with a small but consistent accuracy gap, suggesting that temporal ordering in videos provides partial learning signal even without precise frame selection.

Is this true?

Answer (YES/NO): NO